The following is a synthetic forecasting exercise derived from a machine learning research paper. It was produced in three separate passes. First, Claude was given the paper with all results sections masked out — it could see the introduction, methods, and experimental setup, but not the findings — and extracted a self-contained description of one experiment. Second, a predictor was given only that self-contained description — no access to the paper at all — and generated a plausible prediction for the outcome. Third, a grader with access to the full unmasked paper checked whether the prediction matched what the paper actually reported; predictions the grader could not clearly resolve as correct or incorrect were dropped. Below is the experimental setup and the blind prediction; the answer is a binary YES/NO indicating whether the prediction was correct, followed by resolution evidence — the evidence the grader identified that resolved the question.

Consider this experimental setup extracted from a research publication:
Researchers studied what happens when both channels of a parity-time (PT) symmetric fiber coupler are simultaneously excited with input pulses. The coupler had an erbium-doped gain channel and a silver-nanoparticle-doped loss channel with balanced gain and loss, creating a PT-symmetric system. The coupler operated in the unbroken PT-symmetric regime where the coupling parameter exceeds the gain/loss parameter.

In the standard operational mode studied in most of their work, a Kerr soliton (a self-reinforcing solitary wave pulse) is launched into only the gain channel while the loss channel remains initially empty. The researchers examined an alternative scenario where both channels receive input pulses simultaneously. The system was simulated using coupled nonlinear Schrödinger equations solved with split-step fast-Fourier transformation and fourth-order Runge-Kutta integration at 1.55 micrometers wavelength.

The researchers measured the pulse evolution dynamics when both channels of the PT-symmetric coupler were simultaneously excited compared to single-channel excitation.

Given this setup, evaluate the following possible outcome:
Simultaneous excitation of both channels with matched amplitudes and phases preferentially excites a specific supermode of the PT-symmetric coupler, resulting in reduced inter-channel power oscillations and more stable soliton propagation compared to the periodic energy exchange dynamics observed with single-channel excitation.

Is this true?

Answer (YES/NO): NO